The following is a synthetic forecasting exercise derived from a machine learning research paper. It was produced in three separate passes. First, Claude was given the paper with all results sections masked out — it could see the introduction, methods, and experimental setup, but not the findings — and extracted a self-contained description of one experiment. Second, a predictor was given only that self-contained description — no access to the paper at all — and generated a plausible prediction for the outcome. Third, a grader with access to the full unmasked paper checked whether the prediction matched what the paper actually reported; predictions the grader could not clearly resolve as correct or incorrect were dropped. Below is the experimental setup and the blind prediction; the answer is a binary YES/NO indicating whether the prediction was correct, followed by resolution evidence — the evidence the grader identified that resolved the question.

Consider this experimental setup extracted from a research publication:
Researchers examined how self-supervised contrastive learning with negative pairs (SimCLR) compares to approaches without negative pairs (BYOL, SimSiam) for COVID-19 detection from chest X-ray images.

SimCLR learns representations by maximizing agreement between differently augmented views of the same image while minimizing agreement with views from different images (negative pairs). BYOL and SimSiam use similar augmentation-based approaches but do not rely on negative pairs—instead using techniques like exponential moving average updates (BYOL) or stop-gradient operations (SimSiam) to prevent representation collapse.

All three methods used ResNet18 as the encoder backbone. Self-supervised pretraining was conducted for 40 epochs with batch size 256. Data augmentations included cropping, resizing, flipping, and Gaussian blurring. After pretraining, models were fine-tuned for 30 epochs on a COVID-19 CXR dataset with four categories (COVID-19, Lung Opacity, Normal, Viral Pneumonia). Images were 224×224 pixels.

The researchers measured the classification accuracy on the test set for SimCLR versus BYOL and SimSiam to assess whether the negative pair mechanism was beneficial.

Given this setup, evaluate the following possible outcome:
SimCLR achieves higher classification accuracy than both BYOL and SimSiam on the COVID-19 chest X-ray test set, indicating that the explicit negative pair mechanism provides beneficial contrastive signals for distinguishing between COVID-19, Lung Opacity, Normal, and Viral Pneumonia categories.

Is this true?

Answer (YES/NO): NO